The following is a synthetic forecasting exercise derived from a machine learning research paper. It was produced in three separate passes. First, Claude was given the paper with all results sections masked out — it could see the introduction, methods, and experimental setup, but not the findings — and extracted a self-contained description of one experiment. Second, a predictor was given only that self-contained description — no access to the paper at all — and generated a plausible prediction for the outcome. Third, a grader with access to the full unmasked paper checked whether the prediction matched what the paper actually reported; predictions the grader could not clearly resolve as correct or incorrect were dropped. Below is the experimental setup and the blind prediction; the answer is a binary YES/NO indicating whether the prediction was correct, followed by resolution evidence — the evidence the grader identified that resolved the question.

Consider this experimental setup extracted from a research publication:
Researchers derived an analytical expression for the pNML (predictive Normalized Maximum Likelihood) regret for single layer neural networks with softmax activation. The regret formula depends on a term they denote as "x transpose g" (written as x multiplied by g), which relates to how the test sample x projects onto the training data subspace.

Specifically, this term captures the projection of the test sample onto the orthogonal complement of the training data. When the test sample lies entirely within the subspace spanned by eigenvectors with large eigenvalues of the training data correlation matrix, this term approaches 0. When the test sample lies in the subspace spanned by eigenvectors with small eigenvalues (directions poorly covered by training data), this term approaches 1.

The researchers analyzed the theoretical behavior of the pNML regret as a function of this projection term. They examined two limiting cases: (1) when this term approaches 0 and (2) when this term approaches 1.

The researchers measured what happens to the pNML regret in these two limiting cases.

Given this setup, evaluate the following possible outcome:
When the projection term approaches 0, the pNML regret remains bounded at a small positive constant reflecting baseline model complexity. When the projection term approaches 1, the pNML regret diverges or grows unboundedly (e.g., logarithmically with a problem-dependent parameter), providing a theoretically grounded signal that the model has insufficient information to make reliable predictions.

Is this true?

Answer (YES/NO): NO